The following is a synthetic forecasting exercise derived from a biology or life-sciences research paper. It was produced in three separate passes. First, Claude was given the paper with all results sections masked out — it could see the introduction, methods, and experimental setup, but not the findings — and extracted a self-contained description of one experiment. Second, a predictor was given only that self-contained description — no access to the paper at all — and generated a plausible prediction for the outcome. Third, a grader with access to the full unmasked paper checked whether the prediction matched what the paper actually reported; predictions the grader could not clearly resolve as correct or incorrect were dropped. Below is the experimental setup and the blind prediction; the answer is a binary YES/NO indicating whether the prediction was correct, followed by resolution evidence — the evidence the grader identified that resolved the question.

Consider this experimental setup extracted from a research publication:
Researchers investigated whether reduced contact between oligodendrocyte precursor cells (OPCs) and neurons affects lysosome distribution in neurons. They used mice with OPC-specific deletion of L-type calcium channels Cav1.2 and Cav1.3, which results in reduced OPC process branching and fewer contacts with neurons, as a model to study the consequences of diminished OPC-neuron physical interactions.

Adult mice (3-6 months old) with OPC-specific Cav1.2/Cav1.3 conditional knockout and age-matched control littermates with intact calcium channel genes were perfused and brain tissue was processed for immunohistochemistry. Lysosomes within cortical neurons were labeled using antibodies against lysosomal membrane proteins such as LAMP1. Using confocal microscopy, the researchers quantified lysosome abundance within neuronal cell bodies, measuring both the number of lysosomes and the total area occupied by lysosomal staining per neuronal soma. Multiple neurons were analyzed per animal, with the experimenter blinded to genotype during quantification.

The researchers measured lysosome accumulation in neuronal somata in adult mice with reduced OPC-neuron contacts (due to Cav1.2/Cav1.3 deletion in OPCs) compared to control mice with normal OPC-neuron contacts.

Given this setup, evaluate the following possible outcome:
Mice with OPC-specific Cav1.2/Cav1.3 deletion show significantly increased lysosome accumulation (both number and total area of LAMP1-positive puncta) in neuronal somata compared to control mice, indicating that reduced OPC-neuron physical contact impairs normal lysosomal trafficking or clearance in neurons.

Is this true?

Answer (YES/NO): YES